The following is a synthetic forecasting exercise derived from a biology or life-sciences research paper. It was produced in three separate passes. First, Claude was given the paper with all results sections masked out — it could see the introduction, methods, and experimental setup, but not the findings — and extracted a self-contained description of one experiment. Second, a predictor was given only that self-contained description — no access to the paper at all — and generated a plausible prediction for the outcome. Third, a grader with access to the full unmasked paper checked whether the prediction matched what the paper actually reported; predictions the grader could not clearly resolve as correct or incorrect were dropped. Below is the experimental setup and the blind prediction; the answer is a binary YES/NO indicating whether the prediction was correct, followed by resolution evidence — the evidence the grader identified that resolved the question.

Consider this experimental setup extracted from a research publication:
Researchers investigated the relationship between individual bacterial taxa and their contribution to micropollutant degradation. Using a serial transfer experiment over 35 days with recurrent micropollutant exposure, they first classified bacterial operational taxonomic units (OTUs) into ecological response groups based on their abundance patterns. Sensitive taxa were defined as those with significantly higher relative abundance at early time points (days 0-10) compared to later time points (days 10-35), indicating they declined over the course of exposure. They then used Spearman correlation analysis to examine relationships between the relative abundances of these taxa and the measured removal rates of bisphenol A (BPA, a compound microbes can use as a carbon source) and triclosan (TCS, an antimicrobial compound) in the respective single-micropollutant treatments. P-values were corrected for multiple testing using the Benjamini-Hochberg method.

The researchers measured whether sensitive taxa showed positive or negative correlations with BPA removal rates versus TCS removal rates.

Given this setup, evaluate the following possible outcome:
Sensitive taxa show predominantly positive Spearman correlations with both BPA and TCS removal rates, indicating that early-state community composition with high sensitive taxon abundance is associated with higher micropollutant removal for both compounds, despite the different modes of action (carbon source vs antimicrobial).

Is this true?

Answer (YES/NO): NO